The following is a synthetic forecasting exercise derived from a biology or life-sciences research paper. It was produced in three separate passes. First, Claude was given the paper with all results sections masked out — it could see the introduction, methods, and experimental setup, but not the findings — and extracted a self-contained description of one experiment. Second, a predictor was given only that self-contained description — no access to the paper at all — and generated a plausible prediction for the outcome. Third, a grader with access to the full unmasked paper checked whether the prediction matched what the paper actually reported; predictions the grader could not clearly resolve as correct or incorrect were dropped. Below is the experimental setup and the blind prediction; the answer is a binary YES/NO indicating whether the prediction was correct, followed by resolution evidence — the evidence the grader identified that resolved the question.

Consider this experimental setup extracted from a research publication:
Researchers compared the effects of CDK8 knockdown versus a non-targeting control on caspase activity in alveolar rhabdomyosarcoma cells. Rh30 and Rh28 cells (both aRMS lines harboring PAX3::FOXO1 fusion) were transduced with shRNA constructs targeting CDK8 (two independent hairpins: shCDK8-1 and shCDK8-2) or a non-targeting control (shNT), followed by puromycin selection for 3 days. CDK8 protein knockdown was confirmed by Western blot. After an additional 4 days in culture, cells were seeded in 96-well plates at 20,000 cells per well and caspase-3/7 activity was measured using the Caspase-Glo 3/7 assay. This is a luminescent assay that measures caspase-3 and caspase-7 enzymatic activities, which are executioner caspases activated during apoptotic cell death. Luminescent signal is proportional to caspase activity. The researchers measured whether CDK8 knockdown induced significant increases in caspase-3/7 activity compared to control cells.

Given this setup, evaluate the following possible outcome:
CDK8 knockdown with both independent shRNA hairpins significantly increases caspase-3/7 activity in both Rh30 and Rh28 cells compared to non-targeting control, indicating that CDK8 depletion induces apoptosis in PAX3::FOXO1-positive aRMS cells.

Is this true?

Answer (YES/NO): NO